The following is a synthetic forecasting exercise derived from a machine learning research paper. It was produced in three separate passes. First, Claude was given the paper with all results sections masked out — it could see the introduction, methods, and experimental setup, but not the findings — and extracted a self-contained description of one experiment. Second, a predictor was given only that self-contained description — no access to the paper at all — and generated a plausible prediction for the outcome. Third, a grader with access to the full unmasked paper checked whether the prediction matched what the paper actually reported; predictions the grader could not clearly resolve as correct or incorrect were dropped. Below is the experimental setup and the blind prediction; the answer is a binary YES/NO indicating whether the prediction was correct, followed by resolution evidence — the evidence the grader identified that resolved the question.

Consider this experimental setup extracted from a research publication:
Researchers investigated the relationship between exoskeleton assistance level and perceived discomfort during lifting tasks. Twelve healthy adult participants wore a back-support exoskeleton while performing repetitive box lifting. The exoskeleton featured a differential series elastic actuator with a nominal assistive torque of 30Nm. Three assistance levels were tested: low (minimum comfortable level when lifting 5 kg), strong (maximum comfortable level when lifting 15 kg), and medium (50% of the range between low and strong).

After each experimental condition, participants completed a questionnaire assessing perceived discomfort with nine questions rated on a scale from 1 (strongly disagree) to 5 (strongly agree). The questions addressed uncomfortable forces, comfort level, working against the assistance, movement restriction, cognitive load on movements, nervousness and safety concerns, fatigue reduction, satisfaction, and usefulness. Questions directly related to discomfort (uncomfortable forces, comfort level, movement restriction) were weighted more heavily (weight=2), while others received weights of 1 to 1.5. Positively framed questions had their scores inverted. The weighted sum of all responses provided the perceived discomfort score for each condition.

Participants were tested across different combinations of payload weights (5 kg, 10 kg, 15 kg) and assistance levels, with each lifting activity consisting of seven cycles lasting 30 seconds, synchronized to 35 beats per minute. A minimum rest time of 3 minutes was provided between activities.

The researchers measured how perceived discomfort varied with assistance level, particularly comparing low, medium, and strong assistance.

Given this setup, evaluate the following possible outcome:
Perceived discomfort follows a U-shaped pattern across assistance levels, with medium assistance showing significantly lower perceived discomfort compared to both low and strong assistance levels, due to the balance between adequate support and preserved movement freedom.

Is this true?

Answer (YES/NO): NO